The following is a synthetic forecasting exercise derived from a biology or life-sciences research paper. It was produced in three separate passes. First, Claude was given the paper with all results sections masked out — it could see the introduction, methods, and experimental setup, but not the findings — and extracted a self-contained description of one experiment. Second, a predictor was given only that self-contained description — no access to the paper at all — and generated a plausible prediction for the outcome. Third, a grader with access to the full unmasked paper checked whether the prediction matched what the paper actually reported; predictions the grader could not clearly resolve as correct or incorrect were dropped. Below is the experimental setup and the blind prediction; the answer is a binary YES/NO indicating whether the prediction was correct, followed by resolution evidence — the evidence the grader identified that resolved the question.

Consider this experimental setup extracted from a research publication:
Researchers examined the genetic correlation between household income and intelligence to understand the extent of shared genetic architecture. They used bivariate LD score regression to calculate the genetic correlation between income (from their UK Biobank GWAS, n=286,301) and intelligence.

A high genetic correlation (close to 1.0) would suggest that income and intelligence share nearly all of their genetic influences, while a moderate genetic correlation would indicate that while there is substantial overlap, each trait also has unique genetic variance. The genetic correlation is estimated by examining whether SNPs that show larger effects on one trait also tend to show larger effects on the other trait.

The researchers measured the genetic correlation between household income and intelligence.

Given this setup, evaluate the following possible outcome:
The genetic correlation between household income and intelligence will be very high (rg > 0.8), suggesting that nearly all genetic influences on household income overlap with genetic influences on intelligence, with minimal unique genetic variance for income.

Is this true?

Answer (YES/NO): NO